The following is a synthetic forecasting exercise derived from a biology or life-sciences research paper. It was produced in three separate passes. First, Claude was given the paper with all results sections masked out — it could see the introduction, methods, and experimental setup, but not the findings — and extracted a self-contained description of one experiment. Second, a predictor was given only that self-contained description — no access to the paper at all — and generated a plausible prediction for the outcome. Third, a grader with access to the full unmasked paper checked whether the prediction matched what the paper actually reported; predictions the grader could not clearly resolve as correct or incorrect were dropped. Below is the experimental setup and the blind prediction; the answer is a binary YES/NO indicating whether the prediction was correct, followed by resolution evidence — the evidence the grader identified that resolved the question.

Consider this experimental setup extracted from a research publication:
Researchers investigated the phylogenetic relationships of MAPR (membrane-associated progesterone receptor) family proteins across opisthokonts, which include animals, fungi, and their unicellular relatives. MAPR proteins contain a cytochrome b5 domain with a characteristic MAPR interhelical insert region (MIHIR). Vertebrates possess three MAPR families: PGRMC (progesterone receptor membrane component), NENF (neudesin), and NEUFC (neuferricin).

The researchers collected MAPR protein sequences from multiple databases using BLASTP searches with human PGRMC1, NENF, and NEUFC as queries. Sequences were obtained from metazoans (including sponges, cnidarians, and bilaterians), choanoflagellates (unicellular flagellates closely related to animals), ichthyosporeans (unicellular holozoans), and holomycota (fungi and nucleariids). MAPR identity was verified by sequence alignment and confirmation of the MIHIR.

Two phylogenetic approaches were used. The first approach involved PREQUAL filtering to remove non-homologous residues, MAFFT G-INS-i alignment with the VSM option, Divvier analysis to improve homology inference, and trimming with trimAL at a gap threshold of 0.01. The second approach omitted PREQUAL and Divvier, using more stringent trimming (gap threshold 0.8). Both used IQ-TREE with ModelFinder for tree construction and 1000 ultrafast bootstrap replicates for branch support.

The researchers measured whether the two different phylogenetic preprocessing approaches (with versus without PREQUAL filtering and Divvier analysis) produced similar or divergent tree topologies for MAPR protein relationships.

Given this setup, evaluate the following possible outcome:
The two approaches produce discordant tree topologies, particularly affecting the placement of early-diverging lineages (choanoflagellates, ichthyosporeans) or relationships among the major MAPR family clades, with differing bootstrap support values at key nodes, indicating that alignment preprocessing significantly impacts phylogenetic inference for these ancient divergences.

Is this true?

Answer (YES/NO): NO